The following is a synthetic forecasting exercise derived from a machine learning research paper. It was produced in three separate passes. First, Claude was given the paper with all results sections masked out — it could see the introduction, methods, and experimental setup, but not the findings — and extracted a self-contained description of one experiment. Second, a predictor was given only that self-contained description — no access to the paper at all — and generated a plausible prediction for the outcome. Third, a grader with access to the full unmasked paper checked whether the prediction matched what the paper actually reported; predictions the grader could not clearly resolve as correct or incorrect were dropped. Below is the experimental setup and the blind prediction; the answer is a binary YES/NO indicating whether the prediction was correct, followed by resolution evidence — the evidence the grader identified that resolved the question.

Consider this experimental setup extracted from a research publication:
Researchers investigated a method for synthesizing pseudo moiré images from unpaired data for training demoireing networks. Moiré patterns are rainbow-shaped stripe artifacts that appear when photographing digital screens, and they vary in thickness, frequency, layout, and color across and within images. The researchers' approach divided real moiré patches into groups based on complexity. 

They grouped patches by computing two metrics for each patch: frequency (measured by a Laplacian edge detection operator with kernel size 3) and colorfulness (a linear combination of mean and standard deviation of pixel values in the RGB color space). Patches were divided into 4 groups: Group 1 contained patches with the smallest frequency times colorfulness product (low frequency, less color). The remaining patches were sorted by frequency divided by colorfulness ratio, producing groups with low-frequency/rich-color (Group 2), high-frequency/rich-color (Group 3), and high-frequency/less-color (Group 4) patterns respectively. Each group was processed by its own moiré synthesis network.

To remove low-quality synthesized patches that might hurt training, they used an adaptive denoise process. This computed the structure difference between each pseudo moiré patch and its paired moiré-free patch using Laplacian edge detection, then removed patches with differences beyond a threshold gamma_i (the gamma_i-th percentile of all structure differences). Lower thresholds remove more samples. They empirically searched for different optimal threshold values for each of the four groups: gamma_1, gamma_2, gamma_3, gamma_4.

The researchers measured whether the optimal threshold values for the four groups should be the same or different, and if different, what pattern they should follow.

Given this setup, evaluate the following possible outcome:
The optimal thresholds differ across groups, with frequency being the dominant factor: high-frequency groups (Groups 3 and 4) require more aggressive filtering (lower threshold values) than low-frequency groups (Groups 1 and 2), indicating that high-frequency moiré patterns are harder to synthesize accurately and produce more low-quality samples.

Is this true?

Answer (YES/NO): YES